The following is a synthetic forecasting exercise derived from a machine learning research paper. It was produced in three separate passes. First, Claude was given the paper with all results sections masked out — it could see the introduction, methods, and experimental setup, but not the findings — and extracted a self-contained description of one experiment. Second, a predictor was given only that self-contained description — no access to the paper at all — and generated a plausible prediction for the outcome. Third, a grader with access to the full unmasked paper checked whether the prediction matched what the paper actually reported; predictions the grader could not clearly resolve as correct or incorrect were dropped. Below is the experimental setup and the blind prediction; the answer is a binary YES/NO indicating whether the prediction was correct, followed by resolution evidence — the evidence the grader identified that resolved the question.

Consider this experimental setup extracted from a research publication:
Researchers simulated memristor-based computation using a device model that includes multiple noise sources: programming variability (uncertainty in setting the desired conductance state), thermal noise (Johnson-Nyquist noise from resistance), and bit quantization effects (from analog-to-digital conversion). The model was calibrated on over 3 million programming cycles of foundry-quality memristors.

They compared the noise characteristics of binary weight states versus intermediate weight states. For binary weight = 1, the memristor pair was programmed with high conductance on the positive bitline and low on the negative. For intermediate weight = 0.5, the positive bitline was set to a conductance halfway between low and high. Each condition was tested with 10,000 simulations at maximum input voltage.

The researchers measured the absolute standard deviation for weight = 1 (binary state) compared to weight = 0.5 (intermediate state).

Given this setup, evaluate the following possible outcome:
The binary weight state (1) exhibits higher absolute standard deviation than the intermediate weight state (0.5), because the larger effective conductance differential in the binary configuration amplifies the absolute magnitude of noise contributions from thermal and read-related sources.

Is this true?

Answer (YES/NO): NO